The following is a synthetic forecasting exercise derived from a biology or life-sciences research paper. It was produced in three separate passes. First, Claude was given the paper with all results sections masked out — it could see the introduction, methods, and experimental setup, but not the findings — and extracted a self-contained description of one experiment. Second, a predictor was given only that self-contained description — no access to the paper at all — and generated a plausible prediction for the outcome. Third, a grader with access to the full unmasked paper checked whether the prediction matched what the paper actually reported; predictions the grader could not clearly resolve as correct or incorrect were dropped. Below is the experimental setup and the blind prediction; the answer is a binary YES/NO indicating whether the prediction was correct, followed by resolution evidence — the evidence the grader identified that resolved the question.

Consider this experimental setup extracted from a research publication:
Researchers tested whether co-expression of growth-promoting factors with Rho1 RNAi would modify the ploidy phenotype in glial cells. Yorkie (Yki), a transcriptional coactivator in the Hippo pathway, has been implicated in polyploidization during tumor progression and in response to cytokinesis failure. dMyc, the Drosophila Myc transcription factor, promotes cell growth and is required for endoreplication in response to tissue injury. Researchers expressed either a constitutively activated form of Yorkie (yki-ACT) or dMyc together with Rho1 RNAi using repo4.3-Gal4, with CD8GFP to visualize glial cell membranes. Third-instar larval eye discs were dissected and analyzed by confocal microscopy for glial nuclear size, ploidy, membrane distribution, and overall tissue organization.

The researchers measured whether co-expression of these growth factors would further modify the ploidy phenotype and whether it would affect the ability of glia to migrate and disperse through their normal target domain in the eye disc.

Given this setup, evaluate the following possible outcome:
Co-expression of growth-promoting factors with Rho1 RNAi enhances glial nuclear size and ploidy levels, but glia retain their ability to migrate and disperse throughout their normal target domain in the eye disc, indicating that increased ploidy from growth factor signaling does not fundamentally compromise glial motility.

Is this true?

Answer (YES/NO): YES